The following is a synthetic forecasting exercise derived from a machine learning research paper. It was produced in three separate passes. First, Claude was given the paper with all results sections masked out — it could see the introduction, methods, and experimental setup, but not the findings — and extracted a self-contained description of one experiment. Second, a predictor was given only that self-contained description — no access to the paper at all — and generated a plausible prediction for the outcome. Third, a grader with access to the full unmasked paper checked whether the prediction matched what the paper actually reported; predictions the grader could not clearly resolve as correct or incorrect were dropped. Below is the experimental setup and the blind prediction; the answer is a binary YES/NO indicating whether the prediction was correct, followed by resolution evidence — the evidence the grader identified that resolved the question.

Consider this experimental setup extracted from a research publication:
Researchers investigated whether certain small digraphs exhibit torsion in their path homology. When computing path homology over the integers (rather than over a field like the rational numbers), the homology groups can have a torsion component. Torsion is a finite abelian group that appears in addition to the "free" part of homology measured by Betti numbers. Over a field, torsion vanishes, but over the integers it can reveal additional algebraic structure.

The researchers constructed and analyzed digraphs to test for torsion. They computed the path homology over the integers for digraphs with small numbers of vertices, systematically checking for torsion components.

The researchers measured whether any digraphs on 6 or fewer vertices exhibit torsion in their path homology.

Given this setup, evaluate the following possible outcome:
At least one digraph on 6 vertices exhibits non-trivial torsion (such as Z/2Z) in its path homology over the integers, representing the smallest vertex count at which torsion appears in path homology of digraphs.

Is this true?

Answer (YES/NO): YES